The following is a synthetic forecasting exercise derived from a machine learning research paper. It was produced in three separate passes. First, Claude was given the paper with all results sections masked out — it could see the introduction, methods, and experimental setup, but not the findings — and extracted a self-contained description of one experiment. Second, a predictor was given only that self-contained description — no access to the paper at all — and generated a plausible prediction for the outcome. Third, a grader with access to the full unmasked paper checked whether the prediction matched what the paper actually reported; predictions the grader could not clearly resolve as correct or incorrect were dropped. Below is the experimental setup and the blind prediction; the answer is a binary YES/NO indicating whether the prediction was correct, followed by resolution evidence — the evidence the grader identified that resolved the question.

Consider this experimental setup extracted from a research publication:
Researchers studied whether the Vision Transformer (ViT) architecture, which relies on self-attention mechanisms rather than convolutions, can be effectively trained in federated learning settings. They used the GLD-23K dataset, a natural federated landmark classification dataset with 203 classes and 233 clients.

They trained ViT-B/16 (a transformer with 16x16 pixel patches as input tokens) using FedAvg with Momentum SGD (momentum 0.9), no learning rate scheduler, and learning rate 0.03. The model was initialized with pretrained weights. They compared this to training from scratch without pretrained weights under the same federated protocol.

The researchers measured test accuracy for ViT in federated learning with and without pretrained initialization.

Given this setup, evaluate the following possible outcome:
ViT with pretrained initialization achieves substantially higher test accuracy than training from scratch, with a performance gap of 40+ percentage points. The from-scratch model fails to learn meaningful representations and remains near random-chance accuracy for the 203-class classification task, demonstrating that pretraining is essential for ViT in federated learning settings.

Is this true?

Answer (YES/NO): YES